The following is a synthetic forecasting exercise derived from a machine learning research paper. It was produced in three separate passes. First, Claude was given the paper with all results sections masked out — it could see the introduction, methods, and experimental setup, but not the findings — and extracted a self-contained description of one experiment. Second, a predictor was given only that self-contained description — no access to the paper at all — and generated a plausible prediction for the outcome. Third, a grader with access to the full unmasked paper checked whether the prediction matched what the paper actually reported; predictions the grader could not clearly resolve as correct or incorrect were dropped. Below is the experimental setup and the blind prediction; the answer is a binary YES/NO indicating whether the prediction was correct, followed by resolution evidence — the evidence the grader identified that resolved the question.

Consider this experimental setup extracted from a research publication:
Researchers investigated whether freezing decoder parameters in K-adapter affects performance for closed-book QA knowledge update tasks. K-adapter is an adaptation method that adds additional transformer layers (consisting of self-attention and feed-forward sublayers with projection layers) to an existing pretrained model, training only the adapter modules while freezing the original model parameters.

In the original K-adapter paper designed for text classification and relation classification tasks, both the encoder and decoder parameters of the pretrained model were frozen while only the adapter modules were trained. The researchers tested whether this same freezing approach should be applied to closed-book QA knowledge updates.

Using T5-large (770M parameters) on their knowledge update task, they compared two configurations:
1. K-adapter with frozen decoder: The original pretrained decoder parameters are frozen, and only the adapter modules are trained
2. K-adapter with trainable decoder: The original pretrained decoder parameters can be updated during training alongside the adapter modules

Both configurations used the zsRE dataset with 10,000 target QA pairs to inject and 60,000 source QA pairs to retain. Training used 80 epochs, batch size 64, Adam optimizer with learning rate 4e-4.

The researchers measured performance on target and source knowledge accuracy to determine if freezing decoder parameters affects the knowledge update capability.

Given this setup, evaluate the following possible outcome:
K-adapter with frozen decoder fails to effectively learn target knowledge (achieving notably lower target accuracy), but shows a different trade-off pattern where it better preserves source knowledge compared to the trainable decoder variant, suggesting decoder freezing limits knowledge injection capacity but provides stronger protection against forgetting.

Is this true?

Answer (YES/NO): NO